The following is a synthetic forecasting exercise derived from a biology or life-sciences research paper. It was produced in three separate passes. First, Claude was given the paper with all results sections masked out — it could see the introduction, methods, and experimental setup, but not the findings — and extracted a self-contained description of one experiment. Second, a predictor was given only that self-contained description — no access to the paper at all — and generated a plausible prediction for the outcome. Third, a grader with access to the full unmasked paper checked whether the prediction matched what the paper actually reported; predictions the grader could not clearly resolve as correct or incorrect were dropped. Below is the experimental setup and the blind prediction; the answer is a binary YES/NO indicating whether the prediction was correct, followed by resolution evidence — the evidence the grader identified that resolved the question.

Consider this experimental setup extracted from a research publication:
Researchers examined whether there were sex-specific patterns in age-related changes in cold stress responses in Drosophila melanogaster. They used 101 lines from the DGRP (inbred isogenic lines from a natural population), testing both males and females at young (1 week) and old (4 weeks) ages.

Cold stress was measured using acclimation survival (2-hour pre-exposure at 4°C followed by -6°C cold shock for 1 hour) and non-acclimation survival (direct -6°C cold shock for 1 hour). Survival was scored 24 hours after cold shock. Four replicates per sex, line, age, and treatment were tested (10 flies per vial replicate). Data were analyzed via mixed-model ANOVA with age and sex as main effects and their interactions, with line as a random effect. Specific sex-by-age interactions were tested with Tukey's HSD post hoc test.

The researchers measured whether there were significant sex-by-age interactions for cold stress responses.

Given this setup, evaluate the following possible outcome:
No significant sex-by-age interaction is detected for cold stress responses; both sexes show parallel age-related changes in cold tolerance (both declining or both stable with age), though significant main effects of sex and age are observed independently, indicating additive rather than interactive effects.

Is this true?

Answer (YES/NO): NO